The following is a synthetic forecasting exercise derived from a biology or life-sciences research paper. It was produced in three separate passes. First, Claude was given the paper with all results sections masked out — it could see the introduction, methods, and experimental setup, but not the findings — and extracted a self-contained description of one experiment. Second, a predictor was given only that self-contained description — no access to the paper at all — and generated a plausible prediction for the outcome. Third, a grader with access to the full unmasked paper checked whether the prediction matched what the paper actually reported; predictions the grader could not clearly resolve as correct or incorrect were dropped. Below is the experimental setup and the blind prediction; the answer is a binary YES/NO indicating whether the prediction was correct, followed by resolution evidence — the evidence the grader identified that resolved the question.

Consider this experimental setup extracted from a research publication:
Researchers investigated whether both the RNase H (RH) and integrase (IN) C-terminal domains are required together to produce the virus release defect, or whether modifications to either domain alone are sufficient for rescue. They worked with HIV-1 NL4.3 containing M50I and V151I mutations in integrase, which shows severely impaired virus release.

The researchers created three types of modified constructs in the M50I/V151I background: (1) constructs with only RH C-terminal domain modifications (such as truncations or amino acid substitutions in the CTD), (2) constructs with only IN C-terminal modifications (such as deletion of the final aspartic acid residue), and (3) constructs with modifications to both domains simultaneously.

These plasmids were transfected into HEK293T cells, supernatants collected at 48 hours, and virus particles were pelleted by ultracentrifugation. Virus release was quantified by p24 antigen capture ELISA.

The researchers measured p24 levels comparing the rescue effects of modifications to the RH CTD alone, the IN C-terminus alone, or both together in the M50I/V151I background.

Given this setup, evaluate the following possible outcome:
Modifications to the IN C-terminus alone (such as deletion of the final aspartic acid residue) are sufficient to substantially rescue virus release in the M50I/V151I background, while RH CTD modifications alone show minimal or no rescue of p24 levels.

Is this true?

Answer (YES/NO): NO